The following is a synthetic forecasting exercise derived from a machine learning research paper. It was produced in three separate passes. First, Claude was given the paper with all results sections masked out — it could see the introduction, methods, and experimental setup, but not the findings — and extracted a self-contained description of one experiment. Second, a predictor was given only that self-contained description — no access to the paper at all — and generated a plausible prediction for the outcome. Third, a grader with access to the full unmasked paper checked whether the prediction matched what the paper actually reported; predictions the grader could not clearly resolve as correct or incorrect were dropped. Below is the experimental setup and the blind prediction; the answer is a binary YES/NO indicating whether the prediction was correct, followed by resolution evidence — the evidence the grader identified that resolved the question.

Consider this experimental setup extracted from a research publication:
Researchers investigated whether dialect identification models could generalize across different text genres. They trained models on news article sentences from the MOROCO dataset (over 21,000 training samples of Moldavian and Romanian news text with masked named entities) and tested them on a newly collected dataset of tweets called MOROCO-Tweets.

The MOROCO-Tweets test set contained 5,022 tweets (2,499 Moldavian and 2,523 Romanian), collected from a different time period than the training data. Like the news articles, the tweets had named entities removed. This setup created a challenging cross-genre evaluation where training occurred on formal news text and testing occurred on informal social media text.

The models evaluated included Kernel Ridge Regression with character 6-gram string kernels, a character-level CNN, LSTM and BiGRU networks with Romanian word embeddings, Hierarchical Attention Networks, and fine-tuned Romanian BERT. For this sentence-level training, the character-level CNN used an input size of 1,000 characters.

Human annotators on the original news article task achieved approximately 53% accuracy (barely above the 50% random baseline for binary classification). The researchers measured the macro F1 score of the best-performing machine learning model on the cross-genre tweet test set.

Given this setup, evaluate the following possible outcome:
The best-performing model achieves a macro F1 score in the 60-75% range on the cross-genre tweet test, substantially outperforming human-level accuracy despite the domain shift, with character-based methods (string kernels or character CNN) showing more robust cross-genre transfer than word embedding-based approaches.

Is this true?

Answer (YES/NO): YES